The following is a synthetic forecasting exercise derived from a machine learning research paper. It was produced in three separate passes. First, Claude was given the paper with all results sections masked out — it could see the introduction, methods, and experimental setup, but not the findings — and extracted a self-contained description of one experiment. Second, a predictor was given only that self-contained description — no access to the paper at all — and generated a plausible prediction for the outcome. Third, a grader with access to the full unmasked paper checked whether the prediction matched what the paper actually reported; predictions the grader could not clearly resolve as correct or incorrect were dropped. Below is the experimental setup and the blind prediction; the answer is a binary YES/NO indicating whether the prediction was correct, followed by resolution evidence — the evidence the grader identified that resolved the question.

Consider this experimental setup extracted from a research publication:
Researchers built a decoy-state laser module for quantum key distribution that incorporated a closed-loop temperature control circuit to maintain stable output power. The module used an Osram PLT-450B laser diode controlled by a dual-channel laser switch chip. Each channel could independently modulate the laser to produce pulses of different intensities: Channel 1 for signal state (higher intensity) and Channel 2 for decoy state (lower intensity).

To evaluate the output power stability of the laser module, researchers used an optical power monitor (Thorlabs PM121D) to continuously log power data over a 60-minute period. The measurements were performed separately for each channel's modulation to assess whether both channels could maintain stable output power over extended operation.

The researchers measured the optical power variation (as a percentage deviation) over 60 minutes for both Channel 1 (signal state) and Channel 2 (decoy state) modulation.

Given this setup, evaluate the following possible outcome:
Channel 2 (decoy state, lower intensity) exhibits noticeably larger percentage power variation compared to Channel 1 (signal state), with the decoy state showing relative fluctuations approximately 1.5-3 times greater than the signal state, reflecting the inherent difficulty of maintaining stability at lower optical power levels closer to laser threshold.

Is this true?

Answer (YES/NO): NO